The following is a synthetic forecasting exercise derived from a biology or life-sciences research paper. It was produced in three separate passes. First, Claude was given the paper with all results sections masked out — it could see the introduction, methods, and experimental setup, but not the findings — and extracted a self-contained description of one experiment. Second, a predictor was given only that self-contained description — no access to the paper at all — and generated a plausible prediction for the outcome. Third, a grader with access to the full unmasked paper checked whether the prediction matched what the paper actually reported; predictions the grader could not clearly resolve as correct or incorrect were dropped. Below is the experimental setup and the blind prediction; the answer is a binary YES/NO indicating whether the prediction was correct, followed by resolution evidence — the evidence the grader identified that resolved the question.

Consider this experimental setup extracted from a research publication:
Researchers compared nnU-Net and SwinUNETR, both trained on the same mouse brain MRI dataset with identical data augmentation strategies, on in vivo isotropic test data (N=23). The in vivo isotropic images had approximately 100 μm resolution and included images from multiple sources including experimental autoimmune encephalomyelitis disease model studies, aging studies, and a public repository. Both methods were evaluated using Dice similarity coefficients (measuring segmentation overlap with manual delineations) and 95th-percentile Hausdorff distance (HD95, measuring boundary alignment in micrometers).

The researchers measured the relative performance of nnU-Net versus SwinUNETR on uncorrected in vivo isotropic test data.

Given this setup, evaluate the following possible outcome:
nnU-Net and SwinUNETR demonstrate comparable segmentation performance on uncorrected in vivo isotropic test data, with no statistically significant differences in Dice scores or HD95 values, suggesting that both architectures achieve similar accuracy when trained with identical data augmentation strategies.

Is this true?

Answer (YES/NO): NO